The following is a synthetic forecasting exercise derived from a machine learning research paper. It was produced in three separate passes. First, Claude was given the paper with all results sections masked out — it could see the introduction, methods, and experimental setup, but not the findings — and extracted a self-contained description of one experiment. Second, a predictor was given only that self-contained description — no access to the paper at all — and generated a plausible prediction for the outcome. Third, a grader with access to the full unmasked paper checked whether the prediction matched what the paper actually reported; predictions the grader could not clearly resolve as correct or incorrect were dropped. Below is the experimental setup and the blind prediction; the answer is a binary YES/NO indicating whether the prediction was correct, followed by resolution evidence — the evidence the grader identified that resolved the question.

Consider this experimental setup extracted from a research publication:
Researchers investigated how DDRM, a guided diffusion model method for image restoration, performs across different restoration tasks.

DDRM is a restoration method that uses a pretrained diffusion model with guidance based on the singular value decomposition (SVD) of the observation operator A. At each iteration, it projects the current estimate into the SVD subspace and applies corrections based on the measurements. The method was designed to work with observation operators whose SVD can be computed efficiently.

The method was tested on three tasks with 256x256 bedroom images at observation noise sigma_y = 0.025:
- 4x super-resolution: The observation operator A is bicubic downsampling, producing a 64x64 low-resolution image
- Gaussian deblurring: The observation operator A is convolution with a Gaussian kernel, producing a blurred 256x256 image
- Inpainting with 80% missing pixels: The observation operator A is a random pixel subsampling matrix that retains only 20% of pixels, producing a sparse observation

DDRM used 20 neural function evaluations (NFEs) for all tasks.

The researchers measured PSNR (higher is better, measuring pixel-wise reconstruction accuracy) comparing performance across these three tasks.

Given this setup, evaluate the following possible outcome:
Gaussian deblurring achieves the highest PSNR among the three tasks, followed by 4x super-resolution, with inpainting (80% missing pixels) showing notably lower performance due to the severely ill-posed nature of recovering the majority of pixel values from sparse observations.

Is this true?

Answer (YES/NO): YES